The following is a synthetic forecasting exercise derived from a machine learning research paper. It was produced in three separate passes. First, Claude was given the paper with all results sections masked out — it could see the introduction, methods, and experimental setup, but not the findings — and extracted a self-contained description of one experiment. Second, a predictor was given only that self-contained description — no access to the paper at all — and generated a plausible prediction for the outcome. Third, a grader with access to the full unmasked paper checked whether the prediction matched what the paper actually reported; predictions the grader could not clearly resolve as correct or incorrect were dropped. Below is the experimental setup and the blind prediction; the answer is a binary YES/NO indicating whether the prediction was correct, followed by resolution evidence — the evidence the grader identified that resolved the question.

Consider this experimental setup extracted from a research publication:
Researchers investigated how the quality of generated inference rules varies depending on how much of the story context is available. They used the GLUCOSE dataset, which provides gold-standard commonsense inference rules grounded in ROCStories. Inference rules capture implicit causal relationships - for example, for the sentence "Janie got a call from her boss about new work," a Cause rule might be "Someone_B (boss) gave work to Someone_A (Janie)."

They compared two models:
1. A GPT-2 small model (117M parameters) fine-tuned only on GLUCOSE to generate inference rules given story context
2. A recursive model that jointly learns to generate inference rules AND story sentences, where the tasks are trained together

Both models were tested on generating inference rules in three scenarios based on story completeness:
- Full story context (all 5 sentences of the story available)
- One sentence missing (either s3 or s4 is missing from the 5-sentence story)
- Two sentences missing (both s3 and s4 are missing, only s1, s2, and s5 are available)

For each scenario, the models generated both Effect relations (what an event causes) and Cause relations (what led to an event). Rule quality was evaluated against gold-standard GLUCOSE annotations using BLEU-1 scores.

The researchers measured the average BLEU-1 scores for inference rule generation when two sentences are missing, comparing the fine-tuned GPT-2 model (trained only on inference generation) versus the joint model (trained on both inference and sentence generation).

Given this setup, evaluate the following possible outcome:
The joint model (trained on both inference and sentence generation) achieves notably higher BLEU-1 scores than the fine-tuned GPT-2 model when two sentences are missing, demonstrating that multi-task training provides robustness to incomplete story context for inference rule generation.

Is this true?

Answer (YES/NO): YES